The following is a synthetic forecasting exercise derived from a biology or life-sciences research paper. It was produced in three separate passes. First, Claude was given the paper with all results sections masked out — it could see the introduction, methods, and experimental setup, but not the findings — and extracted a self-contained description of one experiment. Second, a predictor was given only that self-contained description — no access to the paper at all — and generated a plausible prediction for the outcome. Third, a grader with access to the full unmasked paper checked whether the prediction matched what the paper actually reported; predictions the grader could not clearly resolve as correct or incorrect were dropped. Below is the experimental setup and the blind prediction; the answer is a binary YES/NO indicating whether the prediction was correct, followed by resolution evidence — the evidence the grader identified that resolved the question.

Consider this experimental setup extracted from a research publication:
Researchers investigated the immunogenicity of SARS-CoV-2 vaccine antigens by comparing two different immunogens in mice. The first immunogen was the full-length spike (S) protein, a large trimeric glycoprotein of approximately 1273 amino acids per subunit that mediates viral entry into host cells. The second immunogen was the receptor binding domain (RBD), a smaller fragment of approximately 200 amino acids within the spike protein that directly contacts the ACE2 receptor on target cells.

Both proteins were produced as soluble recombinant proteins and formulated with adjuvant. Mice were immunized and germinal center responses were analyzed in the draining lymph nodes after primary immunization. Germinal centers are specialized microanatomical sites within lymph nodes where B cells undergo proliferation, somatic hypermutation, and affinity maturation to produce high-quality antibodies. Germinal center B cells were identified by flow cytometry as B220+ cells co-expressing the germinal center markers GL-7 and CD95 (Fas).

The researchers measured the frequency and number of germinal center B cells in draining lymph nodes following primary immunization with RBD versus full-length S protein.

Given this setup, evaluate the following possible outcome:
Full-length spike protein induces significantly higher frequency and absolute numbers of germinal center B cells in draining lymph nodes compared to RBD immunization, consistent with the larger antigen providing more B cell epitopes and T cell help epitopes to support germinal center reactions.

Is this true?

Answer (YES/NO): YES